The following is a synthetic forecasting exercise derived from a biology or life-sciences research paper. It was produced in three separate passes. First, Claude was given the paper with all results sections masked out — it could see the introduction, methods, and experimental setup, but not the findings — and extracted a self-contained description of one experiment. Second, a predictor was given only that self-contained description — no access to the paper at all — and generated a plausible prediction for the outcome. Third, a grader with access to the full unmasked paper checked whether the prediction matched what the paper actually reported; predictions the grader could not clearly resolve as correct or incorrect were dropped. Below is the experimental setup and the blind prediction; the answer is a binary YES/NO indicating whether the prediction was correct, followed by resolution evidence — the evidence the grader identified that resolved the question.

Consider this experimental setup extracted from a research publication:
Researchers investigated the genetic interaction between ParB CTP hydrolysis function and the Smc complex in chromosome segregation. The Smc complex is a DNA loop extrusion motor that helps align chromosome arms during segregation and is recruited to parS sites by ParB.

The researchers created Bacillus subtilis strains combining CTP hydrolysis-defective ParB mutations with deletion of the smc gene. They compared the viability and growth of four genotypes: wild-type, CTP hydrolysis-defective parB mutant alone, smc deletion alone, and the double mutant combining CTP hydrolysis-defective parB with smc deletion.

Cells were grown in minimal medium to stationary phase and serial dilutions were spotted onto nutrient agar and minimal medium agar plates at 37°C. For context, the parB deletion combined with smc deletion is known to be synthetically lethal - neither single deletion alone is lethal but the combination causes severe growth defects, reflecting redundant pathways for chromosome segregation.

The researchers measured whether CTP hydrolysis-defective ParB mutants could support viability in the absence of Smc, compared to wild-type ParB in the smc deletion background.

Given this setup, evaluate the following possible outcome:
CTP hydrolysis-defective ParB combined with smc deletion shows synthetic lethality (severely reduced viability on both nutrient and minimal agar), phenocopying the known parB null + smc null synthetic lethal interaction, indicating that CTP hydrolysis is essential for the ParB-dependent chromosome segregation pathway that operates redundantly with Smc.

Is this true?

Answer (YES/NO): YES